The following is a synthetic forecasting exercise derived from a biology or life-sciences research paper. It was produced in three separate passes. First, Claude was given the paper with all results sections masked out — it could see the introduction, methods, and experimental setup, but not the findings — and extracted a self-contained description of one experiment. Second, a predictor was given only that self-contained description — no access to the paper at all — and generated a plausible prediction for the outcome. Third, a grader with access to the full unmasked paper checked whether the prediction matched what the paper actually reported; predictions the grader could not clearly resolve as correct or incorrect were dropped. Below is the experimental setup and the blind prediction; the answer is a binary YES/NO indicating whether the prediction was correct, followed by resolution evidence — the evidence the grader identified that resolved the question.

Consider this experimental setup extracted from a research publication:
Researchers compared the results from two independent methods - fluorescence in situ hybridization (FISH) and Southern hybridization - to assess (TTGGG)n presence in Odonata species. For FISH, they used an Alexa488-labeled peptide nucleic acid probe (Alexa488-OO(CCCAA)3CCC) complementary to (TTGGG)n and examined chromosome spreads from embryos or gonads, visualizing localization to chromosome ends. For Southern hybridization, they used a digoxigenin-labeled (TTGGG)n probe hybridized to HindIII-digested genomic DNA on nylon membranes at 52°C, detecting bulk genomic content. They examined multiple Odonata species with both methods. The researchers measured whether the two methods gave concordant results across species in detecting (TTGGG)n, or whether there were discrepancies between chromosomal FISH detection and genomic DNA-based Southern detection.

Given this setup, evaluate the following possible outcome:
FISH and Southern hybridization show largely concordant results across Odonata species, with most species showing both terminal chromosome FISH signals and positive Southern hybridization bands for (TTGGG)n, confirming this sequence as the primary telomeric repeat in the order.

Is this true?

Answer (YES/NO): YES